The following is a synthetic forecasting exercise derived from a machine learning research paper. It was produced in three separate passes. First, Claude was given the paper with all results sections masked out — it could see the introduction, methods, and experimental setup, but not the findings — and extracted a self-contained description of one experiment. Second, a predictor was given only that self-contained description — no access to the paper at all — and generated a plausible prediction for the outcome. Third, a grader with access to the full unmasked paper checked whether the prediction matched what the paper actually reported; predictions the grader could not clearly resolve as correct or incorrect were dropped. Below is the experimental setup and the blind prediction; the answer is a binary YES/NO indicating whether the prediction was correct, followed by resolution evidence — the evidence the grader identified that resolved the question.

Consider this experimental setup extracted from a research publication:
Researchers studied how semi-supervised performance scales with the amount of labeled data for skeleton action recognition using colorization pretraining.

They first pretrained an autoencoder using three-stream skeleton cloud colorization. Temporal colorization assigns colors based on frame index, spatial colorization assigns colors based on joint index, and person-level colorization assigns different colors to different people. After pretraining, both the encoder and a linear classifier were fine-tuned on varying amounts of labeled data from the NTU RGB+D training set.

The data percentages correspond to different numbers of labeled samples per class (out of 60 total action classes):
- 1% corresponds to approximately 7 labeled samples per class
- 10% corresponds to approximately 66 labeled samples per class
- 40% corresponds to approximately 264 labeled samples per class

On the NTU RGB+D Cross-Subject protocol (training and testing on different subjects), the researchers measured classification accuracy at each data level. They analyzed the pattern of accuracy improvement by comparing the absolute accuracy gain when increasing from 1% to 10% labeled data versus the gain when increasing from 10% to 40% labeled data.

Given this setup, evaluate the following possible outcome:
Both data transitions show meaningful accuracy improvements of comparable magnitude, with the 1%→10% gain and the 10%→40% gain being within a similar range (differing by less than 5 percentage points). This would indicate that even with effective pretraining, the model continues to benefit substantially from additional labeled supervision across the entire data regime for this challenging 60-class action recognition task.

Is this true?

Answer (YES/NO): NO